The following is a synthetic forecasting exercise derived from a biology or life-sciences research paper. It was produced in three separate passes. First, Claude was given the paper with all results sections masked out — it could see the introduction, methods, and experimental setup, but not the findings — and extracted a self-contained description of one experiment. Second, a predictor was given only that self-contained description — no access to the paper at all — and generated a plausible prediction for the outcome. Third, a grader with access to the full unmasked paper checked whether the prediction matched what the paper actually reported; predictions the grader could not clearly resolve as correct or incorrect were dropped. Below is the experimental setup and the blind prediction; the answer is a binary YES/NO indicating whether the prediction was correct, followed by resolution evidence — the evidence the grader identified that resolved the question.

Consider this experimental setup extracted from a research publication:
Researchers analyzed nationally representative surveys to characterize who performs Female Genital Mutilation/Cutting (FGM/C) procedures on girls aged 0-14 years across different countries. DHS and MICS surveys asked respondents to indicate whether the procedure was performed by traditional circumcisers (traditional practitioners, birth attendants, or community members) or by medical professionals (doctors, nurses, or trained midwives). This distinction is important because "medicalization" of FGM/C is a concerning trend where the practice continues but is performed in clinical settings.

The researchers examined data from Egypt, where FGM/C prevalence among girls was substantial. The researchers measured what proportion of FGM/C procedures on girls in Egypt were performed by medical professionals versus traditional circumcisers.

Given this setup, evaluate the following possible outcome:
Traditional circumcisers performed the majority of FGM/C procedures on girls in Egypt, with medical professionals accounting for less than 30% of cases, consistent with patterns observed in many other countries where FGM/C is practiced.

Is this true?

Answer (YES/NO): NO